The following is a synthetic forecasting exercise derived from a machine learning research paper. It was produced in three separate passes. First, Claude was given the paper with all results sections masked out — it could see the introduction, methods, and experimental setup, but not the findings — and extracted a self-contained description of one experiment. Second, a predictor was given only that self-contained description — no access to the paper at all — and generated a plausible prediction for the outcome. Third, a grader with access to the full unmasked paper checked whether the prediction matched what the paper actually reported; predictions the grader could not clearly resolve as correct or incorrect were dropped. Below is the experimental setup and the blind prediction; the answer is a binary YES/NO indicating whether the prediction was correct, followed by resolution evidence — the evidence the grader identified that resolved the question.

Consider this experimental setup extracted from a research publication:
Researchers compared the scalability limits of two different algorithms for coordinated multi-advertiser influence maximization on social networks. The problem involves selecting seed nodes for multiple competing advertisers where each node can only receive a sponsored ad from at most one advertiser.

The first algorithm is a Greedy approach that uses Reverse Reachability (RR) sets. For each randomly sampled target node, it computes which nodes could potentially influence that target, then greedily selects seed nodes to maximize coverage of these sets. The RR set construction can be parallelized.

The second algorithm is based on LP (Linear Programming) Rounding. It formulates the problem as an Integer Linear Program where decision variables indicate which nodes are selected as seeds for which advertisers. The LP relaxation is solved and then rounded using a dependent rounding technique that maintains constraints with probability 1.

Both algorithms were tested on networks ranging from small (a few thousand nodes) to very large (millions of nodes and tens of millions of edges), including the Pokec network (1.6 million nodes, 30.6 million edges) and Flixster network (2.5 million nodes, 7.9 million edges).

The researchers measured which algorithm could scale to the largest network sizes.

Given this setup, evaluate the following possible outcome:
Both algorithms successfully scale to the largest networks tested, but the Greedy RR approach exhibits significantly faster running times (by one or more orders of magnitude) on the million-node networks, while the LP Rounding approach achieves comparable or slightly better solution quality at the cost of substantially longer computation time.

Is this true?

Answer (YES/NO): NO